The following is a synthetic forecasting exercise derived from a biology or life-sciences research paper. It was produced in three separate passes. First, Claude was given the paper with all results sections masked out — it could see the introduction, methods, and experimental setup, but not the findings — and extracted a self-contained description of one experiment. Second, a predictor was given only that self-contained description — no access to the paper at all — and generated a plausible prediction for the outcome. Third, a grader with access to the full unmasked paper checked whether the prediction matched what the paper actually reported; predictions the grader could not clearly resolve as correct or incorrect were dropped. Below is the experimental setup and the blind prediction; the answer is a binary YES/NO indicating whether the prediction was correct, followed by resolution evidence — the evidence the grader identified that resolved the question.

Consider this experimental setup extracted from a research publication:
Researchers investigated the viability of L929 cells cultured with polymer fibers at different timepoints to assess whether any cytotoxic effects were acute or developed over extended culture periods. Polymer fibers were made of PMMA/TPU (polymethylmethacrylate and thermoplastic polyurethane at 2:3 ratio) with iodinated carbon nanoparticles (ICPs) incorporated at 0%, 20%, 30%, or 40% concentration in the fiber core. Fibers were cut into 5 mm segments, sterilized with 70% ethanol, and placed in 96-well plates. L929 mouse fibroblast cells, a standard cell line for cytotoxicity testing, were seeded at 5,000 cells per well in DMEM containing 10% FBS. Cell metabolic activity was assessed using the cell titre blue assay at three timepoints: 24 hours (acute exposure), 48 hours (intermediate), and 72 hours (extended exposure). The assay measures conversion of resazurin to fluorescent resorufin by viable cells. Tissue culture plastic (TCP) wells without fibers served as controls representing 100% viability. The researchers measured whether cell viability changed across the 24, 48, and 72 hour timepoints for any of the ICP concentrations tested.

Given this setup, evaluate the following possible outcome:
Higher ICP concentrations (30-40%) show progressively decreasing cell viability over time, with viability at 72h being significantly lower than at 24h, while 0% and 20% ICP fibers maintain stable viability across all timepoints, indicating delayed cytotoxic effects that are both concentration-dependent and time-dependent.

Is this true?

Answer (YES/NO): NO